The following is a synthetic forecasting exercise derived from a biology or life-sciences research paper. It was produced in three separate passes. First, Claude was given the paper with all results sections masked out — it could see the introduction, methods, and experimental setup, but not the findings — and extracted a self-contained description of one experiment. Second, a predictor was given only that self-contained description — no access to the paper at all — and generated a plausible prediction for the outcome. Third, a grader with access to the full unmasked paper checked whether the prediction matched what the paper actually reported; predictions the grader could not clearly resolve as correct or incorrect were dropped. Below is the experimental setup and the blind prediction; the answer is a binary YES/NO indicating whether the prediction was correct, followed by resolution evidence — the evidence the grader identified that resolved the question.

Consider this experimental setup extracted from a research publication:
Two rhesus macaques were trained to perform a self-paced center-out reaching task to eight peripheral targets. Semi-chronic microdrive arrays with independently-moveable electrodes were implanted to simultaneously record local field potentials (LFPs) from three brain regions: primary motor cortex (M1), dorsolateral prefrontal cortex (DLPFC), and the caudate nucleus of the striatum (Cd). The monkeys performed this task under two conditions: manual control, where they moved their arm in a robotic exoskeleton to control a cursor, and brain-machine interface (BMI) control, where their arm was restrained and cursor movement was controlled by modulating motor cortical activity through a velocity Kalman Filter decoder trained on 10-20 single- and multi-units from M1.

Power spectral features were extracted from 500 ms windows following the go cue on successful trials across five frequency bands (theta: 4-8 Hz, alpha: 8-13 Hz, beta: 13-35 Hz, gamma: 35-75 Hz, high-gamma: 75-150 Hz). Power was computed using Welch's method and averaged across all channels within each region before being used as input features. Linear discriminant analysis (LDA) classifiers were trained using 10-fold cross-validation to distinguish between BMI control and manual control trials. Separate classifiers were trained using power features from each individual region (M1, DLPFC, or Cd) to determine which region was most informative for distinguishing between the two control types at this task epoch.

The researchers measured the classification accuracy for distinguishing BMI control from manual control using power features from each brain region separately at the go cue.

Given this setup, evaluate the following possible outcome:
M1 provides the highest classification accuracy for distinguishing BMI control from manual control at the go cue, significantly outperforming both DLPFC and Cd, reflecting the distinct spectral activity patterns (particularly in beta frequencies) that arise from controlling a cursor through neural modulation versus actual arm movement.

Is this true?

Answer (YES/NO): NO